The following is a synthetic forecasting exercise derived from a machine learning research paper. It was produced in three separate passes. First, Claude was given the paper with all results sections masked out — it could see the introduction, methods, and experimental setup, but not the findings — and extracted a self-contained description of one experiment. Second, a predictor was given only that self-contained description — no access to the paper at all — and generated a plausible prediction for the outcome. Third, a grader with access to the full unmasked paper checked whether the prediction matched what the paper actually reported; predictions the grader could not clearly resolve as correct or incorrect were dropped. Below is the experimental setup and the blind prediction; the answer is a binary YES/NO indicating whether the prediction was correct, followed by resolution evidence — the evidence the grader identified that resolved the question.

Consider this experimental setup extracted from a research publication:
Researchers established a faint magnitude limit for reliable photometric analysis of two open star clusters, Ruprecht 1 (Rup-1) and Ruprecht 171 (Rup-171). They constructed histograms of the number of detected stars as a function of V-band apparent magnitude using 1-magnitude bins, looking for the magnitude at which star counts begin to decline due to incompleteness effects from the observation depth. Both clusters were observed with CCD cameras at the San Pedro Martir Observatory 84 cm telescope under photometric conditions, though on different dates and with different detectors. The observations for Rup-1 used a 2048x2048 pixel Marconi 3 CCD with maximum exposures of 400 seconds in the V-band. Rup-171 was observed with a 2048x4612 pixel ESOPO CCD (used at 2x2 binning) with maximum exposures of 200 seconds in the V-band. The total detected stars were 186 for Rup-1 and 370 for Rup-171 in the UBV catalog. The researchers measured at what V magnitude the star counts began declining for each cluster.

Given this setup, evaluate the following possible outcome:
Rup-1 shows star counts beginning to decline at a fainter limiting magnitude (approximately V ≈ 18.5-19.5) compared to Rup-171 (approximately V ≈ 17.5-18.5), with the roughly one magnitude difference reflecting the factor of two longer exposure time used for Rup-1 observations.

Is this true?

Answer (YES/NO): NO